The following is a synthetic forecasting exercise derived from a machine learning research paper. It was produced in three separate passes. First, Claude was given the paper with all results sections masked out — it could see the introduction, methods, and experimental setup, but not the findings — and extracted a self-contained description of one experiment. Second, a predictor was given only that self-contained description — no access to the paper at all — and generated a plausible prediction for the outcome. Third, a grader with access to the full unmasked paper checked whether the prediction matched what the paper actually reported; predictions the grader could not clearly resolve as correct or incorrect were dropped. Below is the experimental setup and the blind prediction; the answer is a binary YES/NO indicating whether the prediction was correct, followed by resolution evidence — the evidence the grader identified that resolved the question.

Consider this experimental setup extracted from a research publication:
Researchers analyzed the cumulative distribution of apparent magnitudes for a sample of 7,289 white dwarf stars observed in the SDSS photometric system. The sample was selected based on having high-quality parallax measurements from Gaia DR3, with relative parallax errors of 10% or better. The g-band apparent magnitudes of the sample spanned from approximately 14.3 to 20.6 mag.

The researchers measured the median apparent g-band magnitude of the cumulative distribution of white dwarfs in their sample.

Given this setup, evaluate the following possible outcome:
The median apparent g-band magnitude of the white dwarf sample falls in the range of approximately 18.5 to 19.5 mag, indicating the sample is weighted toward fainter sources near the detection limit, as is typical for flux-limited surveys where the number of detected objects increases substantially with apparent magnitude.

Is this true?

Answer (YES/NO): YES